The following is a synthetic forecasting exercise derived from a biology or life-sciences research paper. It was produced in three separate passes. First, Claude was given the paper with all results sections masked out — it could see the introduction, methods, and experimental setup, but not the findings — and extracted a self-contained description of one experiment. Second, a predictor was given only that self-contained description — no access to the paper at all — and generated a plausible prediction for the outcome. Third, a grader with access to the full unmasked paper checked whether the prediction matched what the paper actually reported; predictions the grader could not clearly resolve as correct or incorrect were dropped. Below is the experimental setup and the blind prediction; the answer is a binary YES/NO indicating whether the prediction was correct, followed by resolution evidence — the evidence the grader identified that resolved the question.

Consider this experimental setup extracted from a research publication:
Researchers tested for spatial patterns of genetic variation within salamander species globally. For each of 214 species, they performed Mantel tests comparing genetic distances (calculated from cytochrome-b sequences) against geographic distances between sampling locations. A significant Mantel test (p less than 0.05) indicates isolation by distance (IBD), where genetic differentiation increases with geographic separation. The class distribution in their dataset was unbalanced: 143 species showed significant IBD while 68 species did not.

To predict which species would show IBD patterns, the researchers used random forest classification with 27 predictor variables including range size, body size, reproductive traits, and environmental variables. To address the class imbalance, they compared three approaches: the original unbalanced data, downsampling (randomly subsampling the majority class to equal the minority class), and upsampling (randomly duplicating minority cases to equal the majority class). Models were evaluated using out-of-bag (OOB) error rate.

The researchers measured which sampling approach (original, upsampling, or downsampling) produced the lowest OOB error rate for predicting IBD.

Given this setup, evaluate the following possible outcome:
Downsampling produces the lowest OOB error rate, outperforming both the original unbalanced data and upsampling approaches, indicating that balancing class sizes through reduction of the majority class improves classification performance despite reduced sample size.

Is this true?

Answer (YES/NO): YES